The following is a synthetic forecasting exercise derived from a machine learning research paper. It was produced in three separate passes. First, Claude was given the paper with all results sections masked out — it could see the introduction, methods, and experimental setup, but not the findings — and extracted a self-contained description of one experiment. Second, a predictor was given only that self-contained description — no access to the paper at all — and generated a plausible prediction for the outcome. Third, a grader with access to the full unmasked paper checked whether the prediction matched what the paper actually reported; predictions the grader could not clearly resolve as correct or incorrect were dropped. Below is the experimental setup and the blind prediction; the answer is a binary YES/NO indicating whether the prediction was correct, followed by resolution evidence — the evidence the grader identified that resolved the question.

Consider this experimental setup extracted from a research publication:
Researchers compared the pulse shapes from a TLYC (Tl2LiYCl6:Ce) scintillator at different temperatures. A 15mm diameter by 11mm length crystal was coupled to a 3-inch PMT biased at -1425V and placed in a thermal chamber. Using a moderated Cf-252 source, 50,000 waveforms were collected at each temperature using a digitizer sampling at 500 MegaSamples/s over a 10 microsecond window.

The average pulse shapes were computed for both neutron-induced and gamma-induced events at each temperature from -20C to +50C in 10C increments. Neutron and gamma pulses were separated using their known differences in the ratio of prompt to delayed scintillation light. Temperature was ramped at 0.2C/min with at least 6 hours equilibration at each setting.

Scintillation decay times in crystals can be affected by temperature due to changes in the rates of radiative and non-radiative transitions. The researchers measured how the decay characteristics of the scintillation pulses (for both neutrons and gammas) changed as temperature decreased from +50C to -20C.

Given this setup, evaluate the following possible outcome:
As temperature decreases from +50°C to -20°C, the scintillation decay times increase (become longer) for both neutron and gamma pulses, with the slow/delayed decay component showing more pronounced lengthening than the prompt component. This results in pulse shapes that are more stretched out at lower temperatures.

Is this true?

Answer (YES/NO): NO